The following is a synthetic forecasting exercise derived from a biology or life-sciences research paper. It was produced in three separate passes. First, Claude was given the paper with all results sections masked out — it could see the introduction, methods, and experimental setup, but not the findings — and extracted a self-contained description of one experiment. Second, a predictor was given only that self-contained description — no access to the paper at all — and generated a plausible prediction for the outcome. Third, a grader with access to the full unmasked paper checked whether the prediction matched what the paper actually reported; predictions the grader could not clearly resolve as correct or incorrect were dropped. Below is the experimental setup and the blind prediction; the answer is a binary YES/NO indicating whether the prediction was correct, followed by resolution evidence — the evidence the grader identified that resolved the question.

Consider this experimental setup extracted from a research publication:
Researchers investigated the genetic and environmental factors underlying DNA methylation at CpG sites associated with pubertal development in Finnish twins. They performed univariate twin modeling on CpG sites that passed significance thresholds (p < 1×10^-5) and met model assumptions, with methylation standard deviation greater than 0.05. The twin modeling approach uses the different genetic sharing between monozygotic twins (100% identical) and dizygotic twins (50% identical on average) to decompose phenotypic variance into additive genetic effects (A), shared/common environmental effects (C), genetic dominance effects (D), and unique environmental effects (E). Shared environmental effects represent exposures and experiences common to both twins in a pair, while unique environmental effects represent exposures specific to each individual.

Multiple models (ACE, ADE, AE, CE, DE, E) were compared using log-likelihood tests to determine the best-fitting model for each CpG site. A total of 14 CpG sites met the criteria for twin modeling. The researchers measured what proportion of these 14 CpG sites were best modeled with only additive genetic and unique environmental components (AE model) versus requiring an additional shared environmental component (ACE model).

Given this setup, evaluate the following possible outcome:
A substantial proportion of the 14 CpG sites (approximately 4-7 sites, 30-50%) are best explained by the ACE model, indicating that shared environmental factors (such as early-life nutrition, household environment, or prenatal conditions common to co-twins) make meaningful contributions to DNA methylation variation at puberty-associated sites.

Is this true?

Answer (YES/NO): NO